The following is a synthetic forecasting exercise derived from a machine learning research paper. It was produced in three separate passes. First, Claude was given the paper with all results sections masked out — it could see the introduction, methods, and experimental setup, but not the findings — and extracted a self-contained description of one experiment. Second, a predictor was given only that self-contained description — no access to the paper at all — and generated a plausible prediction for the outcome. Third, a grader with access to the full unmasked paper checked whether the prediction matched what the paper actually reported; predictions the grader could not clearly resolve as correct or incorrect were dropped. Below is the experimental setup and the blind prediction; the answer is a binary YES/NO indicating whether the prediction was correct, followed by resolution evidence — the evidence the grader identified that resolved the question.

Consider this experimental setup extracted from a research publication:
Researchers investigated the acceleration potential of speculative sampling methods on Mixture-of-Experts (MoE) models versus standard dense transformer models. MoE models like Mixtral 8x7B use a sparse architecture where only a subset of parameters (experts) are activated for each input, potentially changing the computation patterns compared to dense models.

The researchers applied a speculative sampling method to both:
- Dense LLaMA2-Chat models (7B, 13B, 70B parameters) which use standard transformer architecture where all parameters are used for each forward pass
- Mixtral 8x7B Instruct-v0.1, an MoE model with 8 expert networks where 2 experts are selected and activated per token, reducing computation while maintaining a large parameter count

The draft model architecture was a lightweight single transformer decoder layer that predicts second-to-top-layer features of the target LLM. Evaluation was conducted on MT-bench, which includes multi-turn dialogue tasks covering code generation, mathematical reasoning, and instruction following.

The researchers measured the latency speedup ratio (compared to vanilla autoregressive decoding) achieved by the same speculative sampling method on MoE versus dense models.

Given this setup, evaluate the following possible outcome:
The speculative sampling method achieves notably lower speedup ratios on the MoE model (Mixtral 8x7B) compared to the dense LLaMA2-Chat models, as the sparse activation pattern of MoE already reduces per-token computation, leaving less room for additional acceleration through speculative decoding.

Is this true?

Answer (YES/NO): YES